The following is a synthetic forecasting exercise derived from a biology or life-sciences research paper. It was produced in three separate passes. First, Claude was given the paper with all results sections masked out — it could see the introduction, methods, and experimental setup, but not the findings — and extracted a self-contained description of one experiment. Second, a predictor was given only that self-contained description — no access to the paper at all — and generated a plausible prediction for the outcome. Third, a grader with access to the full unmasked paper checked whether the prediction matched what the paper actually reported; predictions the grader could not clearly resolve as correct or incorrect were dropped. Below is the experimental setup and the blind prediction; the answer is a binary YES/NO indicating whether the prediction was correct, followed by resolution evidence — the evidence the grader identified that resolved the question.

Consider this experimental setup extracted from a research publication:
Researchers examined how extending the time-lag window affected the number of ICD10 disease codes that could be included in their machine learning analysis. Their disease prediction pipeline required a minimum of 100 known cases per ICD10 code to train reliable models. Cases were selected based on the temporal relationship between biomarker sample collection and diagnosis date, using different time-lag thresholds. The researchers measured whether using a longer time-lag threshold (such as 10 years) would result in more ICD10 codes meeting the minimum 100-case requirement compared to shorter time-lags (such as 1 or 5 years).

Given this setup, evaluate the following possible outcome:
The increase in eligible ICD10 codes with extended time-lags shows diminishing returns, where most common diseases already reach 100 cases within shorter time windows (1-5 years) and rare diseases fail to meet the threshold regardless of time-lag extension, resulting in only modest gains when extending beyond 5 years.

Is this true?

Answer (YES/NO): NO